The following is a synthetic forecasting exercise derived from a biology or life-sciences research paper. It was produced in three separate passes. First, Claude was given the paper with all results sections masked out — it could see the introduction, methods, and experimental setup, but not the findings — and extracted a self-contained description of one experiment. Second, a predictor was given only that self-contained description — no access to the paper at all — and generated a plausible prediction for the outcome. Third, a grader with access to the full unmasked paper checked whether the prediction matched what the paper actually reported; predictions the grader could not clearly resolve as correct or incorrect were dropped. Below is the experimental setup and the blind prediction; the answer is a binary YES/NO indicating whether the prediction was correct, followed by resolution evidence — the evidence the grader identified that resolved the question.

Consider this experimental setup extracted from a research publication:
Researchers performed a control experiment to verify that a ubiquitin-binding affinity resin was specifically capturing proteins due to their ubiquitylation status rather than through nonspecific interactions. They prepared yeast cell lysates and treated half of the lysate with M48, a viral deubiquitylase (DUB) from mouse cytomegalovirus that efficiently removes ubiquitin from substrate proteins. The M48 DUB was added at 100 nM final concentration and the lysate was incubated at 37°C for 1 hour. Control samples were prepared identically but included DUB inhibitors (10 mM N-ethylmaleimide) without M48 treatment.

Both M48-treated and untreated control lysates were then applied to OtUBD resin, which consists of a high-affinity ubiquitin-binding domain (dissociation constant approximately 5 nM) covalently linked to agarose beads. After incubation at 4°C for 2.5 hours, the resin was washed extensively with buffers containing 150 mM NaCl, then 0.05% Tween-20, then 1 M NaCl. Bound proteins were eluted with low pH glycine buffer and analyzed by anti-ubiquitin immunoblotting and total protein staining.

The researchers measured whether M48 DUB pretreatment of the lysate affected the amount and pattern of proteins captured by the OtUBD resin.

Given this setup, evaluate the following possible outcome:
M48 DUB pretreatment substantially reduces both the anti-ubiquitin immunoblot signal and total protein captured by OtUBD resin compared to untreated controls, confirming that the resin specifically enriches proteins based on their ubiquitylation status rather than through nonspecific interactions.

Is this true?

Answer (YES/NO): YES